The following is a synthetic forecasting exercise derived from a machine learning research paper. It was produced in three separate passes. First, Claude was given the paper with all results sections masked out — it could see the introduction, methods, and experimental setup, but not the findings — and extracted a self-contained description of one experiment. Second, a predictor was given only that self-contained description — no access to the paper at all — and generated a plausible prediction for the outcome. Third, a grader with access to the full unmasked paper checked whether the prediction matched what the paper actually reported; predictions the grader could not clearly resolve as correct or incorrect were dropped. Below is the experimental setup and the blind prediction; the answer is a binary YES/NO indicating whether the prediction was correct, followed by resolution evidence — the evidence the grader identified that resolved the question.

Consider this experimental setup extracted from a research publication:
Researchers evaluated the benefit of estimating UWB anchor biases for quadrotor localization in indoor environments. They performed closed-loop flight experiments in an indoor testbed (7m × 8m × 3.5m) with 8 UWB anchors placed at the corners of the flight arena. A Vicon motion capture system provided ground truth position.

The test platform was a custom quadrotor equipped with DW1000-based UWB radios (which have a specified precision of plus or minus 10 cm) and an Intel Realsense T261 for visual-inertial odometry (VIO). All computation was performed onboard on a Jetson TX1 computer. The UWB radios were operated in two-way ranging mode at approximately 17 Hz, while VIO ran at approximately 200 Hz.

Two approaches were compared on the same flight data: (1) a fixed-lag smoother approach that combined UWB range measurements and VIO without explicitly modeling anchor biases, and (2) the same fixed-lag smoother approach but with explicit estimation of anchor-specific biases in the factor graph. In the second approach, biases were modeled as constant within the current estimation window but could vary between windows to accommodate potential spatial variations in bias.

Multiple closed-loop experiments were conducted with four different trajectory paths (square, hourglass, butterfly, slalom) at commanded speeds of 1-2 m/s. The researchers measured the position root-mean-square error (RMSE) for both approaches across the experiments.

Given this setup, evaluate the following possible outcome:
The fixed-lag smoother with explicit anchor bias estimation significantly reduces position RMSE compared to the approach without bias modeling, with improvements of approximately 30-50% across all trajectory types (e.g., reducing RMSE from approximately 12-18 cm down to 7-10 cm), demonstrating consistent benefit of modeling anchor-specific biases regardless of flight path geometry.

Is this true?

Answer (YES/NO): NO